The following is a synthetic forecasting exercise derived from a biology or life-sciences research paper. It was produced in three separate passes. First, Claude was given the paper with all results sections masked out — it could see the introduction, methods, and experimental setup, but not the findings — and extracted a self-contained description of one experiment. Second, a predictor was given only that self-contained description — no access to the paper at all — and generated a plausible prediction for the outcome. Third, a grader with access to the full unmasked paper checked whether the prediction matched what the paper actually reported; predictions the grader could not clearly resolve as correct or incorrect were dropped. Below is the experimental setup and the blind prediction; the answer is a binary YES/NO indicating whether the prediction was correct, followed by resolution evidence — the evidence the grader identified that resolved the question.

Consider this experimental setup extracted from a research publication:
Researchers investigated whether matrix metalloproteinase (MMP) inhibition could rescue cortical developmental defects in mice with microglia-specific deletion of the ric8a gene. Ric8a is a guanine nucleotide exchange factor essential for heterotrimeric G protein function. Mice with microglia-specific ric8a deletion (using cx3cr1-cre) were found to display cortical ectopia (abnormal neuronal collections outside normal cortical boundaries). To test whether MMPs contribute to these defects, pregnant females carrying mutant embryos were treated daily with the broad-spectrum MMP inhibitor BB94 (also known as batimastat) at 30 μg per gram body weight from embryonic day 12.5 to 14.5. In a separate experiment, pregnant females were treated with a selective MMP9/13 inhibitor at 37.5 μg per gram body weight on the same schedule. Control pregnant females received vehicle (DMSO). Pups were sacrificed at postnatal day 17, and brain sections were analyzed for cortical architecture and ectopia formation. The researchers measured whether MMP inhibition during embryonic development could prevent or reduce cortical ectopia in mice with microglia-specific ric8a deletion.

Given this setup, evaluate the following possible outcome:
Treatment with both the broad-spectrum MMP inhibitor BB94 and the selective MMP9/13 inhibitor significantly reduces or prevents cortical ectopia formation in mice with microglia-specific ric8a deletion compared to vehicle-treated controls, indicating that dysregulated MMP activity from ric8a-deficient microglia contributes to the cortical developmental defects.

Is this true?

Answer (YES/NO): YES